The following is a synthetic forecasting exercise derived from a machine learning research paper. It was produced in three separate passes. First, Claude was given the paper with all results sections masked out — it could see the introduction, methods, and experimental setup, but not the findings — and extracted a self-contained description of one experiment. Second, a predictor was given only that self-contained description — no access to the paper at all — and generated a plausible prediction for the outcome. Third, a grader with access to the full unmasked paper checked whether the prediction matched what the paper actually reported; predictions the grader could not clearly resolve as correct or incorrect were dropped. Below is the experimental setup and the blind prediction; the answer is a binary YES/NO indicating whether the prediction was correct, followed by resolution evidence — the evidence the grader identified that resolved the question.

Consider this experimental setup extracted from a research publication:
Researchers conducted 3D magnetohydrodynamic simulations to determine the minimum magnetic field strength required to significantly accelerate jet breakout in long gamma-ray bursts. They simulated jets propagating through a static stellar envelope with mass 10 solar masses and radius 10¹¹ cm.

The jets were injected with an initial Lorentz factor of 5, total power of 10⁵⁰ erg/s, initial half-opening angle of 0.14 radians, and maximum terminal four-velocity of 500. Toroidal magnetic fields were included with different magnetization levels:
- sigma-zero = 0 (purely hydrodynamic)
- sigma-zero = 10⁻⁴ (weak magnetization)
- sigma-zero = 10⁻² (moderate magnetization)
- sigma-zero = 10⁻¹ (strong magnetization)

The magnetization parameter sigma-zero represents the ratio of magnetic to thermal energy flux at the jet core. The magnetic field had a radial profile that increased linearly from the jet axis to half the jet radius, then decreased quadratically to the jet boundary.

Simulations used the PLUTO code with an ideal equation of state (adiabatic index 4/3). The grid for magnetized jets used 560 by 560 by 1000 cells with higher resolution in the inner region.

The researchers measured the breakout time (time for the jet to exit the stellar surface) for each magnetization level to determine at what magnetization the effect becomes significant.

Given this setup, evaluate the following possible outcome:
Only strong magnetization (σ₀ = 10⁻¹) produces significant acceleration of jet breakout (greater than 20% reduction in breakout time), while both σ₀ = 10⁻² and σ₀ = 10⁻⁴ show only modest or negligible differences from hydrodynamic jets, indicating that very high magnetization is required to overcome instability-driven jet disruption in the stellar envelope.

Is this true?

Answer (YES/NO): NO